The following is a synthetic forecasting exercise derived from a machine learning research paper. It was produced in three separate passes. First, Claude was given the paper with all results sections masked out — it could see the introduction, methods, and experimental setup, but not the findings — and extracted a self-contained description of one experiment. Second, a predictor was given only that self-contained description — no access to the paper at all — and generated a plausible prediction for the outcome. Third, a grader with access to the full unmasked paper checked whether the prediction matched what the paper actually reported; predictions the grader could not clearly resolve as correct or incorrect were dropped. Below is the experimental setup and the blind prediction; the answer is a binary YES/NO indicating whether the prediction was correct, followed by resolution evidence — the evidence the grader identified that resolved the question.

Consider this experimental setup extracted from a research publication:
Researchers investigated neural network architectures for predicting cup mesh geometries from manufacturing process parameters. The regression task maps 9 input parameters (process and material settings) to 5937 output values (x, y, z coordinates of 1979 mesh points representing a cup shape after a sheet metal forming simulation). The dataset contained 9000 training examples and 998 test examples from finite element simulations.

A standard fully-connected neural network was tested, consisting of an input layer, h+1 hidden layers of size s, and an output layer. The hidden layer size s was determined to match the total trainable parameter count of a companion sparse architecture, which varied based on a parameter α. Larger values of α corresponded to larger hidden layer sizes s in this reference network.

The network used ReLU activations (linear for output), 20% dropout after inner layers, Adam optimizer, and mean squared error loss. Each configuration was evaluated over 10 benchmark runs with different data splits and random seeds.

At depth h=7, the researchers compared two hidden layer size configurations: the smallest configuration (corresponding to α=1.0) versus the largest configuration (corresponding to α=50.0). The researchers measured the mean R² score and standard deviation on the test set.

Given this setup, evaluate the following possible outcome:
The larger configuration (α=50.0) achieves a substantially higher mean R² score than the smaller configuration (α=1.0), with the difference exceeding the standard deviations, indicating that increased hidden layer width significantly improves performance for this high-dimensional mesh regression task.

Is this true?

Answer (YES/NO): NO